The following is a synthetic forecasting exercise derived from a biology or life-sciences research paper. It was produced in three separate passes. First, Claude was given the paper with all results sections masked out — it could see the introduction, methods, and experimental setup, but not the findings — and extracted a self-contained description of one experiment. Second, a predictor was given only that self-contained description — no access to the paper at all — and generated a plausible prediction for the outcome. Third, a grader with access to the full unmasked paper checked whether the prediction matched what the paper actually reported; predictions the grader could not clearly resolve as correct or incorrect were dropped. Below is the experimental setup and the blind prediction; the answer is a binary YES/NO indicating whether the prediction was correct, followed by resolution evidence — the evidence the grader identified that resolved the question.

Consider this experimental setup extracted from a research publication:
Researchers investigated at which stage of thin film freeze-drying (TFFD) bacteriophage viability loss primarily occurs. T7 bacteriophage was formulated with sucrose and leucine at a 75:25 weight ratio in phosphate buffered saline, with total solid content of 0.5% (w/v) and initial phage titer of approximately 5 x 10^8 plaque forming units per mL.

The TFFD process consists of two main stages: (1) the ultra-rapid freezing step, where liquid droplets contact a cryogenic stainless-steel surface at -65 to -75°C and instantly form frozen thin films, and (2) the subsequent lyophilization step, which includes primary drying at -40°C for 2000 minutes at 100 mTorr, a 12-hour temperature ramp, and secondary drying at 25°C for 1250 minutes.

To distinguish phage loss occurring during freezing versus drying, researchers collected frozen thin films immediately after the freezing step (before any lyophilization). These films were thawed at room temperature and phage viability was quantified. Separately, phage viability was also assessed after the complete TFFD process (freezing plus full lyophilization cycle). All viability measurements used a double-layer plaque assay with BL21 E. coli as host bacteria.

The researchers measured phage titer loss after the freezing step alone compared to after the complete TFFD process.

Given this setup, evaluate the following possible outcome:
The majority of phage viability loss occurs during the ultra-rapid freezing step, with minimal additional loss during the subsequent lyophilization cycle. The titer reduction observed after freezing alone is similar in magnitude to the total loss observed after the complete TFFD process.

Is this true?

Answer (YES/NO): NO